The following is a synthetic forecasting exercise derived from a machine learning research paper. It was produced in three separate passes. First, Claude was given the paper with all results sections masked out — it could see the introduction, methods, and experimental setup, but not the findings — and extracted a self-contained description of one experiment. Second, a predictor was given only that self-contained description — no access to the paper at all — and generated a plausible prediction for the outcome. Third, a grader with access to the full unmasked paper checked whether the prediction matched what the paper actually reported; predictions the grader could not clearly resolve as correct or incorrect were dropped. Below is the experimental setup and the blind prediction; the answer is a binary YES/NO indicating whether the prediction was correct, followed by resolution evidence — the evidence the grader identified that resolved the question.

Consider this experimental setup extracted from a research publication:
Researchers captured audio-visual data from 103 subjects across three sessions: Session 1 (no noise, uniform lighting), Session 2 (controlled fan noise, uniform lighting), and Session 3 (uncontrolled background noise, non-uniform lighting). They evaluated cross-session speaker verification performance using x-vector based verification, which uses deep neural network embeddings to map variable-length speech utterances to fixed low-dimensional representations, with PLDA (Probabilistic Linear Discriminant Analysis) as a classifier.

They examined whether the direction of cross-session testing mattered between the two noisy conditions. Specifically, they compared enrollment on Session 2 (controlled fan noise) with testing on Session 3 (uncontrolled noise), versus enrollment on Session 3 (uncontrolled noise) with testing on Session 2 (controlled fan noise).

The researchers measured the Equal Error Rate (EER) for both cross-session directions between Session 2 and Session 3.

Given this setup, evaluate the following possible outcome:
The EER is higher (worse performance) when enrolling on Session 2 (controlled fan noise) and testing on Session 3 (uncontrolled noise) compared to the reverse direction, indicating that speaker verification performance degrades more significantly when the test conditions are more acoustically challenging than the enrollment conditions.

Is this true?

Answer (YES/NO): NO